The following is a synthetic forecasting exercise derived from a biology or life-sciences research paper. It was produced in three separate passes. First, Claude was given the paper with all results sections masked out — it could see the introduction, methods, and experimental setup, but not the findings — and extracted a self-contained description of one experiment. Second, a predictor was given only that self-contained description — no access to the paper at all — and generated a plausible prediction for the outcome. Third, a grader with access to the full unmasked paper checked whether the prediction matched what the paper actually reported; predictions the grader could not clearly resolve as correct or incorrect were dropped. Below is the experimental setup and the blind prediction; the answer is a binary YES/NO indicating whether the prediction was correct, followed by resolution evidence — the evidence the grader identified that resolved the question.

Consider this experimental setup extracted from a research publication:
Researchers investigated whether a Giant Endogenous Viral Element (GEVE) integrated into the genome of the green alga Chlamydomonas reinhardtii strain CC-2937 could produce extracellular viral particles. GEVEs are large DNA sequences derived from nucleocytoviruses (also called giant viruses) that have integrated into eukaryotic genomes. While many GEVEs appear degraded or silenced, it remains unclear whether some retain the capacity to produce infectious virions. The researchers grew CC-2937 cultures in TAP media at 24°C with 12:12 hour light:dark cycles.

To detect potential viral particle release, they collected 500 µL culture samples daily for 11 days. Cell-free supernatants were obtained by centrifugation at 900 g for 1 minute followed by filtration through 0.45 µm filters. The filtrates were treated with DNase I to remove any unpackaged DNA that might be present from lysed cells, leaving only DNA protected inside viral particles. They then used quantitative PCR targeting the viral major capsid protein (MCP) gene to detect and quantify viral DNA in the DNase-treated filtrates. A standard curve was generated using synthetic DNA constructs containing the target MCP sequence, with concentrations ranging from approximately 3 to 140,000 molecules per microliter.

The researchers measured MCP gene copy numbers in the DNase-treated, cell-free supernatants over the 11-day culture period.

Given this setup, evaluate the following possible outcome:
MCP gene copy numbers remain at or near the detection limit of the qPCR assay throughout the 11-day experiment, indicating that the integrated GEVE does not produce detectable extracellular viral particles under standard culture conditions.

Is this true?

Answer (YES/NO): NO